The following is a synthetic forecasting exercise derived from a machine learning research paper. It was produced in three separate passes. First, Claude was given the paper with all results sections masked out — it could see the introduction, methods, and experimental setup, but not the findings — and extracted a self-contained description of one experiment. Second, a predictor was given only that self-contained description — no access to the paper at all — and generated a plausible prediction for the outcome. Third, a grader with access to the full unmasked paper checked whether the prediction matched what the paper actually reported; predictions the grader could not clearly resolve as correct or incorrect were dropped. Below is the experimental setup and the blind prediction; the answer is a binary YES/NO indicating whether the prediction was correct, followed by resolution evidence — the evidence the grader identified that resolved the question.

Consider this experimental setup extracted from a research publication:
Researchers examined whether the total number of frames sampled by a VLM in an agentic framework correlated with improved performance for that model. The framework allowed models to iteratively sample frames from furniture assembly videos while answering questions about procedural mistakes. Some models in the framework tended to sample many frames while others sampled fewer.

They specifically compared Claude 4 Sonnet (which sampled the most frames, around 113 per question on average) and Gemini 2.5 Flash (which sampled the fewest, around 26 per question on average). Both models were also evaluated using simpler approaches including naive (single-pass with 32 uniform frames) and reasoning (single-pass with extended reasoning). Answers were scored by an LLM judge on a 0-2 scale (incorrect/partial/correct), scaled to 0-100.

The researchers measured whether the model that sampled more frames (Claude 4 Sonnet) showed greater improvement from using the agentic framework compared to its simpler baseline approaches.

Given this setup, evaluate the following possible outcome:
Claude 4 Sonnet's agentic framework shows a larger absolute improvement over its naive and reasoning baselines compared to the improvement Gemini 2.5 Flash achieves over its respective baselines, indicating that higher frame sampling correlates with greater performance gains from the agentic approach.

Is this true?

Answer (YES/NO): NO